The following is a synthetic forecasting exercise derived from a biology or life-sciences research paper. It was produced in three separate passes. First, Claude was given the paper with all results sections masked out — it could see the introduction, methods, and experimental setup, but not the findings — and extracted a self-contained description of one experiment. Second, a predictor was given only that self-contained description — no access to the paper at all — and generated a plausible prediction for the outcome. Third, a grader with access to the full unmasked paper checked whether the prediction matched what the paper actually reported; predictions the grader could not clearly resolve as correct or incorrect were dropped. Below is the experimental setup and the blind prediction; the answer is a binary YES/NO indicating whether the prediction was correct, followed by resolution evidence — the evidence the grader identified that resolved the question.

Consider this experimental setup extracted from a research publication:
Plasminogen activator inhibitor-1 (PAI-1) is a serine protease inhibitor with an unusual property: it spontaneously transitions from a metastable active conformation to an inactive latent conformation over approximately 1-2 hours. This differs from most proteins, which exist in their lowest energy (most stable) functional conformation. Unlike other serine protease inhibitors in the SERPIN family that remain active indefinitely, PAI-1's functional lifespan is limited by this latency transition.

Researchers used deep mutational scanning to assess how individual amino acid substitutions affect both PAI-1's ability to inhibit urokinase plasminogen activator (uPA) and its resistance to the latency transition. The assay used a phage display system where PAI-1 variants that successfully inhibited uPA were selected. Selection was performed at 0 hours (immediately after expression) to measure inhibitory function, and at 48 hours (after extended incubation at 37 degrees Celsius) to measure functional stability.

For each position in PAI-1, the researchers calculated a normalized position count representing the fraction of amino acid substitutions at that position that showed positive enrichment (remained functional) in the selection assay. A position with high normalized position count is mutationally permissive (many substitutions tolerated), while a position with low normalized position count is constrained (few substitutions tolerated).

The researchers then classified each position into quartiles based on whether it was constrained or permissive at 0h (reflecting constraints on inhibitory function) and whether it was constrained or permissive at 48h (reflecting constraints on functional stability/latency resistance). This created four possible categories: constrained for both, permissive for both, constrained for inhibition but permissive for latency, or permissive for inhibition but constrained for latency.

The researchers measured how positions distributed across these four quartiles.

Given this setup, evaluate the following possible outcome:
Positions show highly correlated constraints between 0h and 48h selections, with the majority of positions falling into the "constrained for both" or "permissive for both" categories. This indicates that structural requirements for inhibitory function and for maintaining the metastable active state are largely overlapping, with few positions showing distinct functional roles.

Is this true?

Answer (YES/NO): NO